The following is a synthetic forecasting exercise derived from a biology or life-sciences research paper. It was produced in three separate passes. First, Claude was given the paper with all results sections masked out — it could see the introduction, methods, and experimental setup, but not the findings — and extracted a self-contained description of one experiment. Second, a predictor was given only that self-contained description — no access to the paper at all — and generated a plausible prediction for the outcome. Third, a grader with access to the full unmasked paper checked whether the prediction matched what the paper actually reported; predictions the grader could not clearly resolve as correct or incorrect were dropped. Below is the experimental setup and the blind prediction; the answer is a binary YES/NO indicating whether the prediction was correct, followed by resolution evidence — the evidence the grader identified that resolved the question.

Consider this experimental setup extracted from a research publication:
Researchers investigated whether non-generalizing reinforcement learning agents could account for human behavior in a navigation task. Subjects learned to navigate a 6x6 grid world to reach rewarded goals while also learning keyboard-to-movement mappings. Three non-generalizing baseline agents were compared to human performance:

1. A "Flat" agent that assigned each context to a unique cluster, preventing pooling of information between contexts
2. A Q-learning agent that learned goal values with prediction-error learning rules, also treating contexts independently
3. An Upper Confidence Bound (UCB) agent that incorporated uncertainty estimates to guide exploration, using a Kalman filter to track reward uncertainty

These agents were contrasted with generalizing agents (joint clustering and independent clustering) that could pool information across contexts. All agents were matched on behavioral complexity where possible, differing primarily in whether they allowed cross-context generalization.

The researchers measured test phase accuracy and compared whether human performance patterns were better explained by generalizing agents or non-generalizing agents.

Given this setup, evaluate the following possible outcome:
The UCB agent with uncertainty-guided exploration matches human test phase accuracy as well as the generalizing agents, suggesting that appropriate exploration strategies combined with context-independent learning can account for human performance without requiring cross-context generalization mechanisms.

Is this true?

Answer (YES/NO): NO